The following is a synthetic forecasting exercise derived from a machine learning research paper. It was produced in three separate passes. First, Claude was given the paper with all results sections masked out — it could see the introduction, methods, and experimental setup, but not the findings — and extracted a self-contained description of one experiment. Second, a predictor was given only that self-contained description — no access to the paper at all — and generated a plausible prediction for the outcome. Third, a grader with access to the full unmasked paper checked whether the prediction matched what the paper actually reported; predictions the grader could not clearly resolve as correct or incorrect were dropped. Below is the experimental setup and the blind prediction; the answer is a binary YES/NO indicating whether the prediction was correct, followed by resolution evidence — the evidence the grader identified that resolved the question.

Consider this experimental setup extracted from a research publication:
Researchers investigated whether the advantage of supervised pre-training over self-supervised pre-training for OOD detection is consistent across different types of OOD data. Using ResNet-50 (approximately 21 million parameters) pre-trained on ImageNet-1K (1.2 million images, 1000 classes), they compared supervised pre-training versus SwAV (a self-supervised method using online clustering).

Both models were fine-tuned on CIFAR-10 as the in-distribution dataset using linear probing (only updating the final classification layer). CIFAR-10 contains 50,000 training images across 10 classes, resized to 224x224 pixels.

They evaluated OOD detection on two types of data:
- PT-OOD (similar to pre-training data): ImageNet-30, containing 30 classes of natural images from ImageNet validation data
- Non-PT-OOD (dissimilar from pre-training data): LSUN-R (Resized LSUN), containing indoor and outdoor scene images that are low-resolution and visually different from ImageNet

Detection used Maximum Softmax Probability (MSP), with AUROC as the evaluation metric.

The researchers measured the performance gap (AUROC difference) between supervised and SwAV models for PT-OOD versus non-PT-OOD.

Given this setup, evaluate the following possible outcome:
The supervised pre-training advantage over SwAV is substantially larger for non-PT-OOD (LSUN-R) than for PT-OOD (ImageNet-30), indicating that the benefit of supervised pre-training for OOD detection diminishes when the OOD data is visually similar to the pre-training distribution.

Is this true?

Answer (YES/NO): NO